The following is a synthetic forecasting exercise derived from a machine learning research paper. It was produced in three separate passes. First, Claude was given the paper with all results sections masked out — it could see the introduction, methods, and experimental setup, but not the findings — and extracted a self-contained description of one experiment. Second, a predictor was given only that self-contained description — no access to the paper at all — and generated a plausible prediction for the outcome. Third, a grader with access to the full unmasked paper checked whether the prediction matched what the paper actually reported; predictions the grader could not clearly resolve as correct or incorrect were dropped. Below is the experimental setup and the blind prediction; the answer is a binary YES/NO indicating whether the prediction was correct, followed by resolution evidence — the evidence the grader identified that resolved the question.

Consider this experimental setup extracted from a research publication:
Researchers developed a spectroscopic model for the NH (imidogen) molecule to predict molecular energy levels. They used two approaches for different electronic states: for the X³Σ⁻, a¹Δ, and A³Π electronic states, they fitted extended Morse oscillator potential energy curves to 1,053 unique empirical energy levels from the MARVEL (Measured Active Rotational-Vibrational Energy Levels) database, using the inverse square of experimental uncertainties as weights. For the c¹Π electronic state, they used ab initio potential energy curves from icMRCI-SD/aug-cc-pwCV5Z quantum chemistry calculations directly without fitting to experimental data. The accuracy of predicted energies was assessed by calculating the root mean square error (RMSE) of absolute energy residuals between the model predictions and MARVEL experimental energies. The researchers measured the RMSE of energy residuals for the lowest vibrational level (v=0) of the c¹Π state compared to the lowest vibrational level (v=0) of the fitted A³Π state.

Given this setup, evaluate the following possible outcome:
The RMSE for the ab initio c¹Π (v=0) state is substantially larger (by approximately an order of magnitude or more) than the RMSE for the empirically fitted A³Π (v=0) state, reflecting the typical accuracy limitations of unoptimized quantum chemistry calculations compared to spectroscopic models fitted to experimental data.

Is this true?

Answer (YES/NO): YES